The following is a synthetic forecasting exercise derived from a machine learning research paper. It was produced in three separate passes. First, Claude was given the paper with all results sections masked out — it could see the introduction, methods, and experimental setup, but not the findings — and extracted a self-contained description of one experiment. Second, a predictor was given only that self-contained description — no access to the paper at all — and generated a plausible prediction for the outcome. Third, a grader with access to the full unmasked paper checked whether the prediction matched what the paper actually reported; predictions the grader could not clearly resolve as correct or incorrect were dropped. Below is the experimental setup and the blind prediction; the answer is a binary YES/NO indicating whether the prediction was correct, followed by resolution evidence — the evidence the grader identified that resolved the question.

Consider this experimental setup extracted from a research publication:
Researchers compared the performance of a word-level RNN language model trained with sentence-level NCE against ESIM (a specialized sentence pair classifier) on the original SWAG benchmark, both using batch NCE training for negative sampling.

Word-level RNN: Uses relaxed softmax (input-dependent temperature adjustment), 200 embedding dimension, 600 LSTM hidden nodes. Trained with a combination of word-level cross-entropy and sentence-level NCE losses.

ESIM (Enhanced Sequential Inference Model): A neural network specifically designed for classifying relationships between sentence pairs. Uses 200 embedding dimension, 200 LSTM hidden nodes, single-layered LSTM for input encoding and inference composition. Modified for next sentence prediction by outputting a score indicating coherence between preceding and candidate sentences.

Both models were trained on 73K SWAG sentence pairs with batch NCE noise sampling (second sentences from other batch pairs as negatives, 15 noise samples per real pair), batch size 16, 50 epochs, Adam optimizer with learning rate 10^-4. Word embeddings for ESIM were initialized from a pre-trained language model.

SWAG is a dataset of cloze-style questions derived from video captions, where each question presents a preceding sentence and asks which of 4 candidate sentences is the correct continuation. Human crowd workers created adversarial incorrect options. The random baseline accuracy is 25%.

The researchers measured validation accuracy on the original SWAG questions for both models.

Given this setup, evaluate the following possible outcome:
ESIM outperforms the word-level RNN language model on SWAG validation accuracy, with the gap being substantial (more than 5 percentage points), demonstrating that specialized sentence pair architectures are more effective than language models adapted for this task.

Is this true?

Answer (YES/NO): NO